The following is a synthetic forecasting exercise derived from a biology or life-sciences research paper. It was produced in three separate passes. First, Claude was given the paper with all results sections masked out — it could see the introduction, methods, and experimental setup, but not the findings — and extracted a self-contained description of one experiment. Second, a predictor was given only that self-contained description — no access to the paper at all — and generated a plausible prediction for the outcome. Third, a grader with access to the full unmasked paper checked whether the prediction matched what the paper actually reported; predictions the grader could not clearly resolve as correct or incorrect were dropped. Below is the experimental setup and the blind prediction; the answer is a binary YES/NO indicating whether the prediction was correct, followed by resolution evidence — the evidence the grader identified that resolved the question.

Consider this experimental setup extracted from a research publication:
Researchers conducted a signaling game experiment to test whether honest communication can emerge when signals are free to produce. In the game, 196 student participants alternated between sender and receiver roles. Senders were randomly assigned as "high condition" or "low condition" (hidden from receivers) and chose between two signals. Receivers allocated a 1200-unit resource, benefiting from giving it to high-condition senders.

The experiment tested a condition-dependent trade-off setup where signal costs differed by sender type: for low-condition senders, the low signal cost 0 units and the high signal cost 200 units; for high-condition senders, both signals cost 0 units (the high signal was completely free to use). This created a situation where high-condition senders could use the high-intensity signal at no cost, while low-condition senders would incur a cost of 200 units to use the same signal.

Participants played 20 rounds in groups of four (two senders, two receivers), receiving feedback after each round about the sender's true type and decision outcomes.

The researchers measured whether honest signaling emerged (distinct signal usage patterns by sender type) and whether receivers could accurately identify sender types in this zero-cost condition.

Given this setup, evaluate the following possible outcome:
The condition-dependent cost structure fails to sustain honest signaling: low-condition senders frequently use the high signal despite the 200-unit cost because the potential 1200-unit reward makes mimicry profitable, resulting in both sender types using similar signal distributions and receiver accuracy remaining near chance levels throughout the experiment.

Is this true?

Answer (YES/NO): NO